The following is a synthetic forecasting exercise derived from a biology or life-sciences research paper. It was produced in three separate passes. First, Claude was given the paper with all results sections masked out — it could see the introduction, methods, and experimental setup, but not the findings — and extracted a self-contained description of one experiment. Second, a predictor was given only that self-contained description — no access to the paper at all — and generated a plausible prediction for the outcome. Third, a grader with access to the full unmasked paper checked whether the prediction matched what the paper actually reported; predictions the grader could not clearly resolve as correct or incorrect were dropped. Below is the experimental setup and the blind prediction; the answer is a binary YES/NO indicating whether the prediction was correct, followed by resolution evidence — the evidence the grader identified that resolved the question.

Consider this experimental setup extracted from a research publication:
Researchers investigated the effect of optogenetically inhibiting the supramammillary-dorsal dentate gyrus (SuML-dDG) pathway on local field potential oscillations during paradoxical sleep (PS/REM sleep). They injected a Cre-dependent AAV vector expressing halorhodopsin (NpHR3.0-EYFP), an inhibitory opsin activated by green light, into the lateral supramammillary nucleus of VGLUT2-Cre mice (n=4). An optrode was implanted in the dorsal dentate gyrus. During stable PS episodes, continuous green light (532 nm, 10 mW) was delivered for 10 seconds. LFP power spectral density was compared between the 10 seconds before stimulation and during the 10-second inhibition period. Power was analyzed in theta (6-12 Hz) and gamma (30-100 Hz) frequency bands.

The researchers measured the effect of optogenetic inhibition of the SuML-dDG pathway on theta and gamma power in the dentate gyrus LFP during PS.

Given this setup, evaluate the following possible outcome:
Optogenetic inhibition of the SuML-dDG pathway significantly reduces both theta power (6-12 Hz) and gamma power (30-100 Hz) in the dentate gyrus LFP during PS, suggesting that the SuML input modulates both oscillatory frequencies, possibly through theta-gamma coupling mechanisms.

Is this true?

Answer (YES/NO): NO